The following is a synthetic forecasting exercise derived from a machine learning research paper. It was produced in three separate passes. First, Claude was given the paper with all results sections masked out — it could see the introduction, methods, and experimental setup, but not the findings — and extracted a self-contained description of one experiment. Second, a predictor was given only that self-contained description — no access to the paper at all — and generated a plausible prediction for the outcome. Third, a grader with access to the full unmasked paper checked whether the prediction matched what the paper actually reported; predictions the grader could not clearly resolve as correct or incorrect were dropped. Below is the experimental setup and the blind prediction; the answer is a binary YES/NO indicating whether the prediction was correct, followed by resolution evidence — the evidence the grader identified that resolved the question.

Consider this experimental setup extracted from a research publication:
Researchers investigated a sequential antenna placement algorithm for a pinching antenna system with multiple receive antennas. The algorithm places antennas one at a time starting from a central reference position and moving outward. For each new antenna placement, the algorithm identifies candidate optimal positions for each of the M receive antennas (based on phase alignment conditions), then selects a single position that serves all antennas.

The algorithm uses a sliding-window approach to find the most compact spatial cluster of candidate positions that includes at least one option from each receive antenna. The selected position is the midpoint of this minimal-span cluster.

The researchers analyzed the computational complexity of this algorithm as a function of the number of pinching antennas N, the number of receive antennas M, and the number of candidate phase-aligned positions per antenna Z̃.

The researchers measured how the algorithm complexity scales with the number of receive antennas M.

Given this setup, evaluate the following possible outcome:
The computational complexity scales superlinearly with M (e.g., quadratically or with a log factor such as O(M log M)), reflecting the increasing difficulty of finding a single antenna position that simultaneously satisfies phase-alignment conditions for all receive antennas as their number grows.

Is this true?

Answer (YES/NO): NO